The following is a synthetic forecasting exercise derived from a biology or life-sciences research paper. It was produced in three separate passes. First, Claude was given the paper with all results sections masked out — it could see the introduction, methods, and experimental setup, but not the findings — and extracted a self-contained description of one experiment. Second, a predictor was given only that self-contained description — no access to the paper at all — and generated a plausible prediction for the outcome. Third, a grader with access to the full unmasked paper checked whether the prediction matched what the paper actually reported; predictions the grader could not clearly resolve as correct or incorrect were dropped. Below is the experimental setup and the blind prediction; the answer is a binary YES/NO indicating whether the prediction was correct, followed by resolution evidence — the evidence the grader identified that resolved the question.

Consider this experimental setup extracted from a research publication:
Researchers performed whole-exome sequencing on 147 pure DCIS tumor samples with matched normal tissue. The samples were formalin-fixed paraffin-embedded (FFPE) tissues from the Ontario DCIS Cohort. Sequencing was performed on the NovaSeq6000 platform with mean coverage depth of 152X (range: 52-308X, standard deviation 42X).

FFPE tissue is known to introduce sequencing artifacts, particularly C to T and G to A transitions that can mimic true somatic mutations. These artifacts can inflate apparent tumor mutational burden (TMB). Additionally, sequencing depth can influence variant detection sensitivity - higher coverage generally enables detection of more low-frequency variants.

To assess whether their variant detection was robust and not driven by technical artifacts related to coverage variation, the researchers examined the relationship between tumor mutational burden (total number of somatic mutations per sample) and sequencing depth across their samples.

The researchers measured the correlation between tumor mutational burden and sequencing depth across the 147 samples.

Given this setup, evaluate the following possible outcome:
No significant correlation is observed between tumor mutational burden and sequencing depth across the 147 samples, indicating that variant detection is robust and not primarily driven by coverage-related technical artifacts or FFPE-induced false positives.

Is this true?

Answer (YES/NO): YES